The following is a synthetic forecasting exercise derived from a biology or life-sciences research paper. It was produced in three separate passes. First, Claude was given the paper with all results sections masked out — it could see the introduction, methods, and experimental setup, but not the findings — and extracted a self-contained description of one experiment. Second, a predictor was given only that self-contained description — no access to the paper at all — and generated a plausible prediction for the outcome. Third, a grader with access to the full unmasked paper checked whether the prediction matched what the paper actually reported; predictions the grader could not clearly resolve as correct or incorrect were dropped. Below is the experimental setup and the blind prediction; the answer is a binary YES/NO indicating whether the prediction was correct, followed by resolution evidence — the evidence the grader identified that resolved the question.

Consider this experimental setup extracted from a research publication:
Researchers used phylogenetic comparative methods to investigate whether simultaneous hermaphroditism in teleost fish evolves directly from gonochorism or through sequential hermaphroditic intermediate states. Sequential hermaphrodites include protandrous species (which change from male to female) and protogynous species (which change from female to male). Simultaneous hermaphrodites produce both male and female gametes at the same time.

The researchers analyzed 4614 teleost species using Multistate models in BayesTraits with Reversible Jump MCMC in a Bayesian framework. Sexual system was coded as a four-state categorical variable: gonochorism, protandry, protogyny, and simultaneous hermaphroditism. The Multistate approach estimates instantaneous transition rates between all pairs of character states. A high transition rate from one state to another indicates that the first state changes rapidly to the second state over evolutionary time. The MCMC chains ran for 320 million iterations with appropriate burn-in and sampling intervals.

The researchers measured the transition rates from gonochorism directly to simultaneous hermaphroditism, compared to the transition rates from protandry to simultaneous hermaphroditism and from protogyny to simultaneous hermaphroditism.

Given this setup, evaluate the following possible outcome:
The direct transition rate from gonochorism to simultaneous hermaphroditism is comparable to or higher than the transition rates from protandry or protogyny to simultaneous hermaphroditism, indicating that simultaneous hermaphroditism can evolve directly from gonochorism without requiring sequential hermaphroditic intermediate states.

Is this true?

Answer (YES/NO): NO